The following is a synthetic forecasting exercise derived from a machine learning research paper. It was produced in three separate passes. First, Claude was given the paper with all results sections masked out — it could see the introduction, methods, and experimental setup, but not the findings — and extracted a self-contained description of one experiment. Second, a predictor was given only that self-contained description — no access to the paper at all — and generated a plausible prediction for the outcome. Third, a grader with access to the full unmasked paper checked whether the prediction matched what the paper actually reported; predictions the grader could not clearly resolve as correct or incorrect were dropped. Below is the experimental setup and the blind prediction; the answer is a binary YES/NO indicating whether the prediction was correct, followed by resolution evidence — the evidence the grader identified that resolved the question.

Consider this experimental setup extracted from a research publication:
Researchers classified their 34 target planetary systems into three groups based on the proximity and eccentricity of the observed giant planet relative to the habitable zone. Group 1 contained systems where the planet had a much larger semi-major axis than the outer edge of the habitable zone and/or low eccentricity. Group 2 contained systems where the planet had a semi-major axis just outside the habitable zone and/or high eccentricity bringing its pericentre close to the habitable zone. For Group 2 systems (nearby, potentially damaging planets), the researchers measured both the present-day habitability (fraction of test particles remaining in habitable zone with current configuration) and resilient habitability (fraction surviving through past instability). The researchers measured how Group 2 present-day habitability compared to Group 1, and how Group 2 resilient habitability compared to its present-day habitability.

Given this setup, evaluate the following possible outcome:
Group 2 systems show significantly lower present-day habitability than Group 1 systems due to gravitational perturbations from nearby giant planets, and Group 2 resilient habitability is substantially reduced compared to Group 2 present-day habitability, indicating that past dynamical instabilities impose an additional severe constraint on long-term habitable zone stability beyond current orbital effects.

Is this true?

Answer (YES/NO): YES